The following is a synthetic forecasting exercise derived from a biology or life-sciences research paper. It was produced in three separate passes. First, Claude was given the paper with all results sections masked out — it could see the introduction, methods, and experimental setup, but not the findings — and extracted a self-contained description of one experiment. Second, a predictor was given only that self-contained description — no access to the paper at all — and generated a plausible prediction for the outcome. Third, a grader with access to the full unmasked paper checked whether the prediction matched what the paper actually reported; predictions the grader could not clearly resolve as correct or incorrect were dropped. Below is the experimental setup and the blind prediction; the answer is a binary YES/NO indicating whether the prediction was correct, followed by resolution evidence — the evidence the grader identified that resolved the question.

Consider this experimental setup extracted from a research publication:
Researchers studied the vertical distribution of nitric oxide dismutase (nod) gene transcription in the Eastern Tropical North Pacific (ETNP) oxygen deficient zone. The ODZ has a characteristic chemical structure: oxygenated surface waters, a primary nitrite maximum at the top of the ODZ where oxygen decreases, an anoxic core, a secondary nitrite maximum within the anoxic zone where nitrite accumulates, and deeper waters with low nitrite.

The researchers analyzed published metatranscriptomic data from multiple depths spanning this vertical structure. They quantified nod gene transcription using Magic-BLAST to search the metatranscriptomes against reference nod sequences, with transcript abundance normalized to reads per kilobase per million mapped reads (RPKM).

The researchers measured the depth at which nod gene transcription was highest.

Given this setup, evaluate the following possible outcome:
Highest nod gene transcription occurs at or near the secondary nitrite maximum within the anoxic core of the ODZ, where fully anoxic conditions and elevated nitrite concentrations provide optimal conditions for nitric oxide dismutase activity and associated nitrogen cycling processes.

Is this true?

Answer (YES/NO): YES